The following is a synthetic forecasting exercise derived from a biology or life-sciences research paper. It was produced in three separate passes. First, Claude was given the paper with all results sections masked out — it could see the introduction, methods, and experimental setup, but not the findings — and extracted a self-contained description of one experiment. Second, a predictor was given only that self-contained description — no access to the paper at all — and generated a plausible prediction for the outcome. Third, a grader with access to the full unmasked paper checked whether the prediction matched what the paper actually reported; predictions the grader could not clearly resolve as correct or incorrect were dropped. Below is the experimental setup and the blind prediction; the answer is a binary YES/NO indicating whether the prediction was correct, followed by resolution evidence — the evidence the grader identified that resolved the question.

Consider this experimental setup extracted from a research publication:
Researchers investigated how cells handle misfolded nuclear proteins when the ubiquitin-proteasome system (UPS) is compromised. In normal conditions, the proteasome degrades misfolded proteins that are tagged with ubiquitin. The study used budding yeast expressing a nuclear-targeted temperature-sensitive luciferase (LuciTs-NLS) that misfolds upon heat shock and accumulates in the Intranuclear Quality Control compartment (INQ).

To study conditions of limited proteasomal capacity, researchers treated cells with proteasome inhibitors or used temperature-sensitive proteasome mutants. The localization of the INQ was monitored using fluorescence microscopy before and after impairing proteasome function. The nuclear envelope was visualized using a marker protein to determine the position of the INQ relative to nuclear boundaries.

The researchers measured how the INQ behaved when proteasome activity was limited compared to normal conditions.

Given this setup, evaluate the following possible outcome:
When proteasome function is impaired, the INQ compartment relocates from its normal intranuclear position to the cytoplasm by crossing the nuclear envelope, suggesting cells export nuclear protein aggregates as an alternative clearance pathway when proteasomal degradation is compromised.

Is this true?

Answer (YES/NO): NO